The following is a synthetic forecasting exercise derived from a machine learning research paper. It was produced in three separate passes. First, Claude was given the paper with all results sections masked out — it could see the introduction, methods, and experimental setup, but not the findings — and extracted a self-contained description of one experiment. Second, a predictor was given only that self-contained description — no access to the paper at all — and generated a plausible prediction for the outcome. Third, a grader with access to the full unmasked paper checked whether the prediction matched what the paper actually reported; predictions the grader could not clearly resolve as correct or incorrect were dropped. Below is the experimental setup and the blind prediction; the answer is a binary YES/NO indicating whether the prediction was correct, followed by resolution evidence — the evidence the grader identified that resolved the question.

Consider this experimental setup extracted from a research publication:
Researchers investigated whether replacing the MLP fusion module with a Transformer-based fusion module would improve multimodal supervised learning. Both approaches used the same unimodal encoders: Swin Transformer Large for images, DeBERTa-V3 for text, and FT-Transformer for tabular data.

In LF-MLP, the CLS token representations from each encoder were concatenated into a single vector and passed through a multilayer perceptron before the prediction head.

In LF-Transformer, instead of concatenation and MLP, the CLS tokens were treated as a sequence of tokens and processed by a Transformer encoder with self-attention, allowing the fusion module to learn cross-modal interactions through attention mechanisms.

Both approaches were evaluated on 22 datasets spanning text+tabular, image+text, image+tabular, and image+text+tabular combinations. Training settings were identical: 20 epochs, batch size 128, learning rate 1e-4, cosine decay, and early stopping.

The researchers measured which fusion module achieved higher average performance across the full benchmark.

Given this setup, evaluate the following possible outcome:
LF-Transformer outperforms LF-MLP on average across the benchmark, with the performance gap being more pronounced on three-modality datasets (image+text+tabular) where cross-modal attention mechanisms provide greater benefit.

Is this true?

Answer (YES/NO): NO